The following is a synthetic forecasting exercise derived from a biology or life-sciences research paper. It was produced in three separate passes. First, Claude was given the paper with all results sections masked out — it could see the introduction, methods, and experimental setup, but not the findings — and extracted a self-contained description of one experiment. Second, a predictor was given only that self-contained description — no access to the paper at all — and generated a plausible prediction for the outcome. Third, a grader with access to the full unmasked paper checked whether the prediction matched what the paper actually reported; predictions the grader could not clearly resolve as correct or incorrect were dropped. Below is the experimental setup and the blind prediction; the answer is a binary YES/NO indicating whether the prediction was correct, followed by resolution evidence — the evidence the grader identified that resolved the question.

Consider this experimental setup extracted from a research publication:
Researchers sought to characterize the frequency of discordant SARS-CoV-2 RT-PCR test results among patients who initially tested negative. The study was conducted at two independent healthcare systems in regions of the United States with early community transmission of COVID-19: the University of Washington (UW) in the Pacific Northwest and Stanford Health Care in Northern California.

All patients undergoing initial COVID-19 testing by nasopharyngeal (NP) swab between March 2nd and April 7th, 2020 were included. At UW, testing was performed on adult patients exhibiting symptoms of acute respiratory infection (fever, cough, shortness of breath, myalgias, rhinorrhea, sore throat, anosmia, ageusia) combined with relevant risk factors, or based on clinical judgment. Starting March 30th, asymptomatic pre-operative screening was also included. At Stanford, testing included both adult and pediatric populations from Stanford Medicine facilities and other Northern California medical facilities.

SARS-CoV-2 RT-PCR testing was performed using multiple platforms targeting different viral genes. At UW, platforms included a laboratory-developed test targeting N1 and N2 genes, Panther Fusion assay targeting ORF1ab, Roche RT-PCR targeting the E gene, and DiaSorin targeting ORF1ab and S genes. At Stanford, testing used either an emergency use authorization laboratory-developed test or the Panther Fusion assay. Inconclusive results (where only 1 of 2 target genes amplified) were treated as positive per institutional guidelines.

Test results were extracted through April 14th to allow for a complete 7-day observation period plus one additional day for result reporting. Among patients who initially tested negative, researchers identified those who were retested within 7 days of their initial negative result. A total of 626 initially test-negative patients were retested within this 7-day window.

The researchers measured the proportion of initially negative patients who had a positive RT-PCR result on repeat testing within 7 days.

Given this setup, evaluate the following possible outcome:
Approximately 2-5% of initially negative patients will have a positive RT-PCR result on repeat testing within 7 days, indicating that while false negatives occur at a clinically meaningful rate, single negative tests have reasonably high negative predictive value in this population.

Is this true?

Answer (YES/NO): YES